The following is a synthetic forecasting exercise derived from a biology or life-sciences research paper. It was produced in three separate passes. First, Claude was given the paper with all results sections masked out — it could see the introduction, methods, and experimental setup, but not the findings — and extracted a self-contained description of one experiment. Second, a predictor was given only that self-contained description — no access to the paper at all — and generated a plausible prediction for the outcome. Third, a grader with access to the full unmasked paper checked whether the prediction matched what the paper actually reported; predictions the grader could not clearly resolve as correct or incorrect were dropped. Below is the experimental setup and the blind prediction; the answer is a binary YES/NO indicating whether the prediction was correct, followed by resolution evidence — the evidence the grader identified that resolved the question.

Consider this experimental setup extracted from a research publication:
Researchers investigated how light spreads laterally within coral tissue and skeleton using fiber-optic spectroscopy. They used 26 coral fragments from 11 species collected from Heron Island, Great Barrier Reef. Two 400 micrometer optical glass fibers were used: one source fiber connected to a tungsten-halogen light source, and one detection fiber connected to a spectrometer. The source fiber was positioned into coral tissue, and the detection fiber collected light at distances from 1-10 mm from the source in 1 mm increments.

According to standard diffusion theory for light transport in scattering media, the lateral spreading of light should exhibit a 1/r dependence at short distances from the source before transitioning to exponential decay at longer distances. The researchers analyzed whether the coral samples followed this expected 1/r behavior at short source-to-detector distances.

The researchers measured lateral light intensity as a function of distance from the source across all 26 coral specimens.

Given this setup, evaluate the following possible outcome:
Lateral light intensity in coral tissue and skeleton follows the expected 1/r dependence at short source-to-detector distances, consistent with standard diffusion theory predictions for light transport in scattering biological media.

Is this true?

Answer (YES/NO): NO